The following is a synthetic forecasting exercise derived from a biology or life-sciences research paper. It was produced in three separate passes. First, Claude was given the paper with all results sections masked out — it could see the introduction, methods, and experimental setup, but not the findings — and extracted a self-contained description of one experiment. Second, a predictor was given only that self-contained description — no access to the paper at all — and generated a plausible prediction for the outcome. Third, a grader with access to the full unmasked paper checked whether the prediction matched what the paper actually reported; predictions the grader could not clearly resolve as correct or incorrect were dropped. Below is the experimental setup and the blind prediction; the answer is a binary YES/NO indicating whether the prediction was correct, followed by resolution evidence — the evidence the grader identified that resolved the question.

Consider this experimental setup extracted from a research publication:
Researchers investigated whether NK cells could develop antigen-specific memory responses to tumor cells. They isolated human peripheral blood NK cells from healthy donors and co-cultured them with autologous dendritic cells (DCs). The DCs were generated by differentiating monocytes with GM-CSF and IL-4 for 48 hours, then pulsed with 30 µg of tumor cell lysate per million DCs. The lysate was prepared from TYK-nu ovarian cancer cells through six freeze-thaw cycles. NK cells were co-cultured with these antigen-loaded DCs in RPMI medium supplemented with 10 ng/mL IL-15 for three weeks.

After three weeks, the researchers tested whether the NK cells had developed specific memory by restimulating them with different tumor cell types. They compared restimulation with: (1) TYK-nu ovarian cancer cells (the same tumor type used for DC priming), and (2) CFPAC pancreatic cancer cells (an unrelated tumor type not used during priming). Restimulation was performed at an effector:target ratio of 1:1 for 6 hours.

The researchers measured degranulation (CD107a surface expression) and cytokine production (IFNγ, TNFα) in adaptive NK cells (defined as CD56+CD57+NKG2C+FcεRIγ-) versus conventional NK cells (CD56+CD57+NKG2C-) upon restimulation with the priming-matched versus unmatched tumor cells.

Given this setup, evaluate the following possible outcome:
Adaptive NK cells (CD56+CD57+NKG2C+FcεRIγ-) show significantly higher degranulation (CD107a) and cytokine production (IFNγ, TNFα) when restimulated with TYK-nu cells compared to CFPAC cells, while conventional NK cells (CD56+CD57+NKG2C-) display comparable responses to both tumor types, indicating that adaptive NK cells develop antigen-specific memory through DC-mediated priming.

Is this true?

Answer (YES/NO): YES